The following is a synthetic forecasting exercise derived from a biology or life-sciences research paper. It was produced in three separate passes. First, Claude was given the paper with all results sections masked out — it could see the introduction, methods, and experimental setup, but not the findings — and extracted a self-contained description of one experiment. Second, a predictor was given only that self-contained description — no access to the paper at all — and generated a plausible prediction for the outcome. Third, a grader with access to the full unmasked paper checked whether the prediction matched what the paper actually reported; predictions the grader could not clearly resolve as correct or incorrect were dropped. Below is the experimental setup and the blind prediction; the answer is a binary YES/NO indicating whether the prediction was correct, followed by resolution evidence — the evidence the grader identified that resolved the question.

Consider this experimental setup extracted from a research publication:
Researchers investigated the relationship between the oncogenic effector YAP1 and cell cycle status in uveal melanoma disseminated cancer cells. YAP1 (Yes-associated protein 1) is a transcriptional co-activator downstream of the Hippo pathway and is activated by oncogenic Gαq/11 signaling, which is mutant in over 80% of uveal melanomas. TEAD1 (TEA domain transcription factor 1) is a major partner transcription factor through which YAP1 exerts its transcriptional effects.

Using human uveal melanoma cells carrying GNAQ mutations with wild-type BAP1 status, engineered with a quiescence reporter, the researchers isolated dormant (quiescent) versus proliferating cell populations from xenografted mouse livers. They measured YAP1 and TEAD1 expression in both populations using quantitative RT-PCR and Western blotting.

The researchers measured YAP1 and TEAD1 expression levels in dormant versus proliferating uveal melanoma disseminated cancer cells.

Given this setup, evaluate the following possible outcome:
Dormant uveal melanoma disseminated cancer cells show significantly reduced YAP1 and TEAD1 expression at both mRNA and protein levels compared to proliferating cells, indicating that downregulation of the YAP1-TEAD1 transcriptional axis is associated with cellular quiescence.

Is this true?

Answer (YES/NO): YES